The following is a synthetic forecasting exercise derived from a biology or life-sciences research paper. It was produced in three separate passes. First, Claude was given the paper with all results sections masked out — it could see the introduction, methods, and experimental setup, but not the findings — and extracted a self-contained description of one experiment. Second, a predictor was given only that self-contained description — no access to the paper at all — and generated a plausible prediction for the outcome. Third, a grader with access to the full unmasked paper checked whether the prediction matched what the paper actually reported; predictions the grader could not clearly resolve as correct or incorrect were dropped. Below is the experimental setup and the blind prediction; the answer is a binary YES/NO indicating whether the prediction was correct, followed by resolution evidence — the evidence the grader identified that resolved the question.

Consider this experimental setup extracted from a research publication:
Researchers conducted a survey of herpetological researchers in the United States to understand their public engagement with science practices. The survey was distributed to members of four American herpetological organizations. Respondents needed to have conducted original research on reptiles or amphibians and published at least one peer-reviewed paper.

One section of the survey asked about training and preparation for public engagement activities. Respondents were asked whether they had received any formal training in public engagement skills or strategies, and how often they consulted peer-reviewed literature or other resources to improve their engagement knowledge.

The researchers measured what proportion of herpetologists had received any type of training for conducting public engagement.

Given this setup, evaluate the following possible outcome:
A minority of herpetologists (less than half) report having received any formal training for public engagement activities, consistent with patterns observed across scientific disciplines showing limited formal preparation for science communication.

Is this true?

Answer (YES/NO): YES